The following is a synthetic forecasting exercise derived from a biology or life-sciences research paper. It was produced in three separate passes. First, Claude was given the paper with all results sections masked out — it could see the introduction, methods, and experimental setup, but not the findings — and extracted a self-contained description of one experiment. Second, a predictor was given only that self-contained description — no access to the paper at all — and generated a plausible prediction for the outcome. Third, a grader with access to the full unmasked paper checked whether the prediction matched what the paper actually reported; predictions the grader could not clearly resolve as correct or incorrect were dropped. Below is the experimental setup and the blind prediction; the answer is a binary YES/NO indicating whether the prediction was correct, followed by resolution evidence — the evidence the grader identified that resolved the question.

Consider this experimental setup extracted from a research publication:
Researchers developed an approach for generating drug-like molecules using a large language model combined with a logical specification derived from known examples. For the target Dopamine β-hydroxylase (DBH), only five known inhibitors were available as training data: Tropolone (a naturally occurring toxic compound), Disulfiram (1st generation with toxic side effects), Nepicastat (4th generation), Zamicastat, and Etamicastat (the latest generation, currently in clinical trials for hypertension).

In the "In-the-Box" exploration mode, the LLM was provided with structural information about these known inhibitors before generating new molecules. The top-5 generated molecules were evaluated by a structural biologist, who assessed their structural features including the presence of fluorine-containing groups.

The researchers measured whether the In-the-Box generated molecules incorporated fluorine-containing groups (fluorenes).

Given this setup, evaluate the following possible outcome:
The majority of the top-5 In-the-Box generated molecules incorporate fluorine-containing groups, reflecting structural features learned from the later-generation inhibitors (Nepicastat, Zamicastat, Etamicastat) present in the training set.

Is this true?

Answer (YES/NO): YES